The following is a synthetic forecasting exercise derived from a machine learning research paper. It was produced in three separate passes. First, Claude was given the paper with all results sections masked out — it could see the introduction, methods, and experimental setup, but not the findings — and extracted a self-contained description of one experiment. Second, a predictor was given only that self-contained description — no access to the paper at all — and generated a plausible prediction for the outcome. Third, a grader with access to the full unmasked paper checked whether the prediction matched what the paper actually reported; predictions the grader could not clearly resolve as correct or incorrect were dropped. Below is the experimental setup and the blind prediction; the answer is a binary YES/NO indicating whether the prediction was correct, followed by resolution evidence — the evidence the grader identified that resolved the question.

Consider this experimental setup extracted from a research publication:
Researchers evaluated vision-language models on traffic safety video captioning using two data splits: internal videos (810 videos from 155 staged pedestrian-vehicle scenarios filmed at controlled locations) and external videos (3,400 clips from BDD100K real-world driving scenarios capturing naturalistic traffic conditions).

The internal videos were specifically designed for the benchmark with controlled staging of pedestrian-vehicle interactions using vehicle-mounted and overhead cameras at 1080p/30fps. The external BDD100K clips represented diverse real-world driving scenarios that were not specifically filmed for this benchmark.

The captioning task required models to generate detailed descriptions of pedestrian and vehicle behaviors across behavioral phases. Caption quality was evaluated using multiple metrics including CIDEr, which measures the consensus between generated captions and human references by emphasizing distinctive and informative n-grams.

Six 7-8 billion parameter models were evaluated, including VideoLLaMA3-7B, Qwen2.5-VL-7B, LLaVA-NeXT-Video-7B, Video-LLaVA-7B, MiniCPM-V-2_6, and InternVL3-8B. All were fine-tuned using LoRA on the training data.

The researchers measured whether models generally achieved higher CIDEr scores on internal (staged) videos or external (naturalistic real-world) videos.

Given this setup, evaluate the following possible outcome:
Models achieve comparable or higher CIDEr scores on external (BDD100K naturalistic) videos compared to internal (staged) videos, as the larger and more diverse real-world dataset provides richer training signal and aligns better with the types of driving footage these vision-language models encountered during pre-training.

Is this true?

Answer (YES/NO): YES